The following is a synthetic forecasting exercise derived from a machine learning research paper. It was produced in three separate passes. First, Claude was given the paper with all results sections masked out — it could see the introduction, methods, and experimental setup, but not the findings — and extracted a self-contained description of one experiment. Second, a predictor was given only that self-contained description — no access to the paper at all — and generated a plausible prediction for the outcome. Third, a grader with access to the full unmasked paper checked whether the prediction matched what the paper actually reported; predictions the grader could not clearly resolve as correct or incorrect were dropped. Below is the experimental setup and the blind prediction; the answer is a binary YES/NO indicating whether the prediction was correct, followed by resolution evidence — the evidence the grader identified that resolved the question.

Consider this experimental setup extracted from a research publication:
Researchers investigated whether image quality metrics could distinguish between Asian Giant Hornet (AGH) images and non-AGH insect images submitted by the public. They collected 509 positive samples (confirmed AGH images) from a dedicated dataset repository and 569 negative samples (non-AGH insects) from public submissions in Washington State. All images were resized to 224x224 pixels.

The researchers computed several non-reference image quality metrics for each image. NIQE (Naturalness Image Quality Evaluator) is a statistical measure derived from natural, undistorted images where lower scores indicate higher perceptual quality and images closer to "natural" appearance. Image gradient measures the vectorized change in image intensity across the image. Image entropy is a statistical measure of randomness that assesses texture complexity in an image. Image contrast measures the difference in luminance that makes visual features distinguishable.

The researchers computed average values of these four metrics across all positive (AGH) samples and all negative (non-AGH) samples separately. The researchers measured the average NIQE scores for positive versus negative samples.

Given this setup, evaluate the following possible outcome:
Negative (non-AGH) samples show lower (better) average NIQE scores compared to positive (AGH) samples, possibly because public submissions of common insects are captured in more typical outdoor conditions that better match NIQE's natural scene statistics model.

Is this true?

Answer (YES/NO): YES